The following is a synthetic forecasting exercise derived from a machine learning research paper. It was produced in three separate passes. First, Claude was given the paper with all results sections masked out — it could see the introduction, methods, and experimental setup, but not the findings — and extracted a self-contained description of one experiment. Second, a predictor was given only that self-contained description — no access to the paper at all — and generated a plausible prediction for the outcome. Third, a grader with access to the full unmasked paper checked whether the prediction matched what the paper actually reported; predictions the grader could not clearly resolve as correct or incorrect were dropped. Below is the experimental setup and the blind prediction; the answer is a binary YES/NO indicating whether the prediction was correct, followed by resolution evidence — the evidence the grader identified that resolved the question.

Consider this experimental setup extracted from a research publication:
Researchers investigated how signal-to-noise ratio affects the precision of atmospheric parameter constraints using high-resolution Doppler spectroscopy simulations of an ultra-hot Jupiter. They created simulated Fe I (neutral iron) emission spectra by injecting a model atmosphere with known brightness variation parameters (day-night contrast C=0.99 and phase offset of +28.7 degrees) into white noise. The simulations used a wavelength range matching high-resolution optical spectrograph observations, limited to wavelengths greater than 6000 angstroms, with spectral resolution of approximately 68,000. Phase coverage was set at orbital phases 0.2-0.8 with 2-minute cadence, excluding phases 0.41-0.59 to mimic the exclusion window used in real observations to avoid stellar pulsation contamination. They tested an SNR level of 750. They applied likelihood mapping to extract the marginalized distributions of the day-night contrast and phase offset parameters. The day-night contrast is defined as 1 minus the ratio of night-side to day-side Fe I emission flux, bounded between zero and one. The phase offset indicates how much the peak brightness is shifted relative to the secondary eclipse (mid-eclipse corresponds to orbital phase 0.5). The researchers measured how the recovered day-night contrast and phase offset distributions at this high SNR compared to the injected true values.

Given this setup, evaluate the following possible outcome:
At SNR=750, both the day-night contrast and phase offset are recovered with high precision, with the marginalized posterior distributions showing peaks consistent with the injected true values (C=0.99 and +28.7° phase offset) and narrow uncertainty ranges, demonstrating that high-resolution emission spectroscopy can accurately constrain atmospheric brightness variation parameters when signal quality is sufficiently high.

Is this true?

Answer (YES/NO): NO